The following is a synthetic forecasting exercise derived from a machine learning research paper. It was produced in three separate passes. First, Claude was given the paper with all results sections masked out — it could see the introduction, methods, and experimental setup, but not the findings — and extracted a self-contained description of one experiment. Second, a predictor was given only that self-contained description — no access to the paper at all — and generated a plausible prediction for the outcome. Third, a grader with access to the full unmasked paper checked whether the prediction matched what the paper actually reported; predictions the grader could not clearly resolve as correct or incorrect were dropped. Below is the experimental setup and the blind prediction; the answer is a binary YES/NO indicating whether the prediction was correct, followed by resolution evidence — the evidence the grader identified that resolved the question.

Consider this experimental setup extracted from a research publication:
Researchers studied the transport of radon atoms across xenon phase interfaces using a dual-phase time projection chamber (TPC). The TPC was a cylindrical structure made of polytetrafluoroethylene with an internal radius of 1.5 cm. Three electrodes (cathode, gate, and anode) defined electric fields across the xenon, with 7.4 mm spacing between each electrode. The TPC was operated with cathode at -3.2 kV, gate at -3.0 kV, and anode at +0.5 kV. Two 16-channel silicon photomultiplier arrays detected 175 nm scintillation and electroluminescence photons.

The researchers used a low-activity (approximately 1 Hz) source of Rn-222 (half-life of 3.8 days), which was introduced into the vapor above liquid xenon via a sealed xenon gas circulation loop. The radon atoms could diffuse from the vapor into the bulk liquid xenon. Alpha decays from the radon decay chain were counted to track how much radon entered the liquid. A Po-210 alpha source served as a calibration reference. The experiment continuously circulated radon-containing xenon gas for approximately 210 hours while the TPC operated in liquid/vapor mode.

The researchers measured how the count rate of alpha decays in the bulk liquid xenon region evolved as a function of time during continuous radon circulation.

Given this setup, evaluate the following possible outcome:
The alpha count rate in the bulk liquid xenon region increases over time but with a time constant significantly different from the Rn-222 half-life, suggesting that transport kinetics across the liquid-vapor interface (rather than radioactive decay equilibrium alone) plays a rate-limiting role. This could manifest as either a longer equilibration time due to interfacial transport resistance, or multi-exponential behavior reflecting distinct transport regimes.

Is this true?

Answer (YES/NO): NO